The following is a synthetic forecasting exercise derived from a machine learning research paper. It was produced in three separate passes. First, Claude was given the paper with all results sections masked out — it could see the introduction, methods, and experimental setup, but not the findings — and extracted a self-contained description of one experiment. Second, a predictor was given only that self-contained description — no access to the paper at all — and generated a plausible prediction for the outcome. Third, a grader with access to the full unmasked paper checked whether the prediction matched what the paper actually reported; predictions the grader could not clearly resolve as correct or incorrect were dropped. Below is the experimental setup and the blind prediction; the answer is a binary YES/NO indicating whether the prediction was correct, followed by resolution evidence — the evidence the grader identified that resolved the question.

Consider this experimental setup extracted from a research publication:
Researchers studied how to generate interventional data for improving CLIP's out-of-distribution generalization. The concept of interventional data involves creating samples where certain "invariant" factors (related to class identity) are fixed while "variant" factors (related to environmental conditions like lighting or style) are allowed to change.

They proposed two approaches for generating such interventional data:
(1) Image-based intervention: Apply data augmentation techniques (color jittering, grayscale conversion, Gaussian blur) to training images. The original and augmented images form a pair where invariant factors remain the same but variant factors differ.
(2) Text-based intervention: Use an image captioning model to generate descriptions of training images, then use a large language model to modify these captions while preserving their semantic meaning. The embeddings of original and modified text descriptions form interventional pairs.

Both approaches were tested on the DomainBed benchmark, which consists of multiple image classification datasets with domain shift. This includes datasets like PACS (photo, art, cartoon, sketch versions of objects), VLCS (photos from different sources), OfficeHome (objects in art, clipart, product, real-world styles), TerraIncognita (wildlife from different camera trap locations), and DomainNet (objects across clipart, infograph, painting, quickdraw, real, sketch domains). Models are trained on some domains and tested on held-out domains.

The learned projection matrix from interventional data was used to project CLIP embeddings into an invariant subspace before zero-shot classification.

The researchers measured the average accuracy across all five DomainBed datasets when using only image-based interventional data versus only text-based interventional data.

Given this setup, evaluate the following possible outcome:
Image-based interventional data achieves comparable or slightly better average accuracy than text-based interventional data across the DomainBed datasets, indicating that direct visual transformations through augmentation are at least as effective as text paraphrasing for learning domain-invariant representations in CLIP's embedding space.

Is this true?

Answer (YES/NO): YES